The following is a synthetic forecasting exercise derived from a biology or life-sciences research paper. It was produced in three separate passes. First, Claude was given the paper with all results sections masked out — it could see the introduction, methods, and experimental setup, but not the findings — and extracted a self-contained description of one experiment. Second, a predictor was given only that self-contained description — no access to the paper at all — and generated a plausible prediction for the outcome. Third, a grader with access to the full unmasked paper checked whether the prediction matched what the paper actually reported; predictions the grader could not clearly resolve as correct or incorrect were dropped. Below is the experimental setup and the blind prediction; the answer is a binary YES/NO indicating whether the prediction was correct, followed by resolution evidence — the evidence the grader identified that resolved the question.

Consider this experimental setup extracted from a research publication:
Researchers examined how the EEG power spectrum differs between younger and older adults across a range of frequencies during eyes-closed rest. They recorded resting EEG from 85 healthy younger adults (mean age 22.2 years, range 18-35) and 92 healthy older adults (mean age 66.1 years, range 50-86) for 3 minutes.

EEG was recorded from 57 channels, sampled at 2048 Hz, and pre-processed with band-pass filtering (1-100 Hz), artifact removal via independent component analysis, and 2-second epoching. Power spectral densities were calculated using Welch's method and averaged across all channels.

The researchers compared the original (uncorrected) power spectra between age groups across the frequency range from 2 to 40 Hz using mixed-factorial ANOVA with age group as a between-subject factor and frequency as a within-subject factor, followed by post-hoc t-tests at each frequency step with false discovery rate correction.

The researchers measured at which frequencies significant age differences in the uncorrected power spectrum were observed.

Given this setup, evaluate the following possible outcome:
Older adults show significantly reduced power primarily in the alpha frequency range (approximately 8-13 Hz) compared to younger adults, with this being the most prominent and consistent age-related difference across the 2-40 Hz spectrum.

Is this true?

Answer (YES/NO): NO